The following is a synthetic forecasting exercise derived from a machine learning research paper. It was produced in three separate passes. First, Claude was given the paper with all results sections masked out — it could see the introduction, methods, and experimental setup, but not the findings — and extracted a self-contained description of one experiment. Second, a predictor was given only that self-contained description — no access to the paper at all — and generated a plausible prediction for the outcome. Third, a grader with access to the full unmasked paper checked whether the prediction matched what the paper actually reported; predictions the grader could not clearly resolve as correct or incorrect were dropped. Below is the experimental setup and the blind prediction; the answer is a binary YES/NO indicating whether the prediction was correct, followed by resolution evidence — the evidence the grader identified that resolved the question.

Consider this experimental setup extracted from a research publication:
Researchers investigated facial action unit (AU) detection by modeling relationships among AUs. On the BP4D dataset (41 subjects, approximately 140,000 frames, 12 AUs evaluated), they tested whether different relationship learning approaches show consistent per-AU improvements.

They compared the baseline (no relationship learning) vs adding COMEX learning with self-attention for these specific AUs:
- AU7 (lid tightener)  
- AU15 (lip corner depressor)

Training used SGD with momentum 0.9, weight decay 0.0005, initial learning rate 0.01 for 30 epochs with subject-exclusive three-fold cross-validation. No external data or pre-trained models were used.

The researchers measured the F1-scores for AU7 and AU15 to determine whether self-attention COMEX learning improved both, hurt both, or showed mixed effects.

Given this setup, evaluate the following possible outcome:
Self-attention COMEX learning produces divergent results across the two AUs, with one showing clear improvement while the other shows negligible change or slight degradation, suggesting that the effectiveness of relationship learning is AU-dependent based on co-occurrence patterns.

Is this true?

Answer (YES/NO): YES